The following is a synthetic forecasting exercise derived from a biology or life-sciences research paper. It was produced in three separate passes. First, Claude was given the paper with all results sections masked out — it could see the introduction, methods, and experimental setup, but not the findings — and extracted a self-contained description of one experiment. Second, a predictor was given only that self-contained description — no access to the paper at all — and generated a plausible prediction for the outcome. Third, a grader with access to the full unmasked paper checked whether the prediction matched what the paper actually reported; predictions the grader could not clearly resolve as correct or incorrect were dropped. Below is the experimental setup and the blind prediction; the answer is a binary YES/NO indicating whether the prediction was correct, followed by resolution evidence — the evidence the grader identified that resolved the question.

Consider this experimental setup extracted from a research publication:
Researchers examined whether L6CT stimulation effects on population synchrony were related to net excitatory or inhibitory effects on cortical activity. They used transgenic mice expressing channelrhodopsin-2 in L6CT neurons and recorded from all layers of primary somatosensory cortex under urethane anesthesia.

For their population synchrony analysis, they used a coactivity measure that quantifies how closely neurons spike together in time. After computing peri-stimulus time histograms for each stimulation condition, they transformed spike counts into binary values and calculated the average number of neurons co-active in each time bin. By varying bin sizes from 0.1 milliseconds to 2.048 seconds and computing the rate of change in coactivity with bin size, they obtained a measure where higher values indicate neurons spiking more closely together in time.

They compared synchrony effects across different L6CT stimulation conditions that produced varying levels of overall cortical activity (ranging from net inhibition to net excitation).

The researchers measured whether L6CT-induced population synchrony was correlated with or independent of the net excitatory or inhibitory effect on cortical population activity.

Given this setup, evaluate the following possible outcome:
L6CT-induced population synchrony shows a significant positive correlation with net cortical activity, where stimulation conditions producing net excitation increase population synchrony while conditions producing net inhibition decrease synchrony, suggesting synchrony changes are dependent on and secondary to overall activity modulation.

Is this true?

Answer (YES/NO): NO